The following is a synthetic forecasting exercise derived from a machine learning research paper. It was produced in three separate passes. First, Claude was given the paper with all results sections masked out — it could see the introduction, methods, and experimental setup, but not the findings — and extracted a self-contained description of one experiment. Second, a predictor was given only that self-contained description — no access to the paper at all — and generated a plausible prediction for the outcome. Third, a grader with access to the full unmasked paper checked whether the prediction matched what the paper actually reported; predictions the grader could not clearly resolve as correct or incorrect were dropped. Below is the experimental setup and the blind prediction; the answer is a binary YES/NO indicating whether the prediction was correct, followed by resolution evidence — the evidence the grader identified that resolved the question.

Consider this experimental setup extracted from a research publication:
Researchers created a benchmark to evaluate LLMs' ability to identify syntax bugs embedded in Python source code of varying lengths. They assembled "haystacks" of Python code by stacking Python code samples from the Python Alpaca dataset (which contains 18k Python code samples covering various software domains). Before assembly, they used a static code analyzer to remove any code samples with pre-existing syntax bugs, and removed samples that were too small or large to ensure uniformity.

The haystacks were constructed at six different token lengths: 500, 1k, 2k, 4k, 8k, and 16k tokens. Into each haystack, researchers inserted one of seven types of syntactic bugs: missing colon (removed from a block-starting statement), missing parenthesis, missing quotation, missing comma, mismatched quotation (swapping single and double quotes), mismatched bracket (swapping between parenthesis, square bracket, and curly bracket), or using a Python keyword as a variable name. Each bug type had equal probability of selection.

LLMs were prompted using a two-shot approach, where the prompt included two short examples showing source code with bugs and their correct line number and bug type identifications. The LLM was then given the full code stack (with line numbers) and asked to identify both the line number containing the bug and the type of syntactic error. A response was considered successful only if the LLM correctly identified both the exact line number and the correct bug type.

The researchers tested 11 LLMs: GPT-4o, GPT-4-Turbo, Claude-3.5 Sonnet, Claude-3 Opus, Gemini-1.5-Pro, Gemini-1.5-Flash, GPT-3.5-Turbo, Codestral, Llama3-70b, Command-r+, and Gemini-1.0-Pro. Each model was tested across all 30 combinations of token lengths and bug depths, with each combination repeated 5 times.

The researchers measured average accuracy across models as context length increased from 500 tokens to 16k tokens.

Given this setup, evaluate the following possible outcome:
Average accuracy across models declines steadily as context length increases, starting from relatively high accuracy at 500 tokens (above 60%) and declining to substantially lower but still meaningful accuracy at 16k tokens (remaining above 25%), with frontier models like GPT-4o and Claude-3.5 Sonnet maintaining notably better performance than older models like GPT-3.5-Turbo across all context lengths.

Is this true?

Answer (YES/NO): YES